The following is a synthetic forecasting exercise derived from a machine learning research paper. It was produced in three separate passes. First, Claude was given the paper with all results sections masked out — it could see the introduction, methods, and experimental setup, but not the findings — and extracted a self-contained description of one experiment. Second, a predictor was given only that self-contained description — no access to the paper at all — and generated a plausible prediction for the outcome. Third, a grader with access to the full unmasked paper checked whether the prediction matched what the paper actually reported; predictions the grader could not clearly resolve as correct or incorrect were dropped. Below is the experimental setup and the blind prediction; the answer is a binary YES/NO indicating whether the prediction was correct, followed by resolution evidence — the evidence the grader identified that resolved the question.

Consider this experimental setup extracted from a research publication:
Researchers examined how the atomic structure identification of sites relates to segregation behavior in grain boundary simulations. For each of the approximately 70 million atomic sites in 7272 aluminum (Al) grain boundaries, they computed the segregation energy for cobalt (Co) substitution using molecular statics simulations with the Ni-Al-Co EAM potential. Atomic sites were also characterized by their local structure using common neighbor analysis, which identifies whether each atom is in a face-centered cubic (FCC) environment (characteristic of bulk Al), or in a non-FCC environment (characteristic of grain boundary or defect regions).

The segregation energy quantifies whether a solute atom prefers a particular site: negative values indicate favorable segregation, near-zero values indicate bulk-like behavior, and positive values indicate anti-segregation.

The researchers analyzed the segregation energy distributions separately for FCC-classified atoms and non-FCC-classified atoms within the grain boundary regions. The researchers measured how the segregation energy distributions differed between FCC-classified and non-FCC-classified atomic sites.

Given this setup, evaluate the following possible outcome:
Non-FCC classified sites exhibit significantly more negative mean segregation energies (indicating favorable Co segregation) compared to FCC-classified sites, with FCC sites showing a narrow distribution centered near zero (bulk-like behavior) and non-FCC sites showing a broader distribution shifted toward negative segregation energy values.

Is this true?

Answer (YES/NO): NO